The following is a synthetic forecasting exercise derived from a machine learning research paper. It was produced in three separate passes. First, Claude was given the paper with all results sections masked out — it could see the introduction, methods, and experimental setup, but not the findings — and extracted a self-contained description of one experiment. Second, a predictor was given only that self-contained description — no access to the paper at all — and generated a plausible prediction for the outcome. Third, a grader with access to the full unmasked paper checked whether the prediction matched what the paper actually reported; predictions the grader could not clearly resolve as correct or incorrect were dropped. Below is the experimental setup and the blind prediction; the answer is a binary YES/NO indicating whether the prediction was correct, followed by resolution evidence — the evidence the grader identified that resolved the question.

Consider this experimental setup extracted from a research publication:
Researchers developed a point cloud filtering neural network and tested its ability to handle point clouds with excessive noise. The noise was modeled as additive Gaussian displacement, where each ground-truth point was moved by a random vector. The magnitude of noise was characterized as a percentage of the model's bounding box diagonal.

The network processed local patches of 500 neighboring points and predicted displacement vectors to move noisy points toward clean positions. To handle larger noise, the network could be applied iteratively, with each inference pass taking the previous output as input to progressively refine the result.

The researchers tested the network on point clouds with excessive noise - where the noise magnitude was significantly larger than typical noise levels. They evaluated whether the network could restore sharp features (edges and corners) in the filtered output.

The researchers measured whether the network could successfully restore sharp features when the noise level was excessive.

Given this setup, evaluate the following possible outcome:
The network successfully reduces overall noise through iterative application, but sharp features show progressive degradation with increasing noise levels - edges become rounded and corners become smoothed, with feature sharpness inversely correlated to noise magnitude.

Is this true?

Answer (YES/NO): NO